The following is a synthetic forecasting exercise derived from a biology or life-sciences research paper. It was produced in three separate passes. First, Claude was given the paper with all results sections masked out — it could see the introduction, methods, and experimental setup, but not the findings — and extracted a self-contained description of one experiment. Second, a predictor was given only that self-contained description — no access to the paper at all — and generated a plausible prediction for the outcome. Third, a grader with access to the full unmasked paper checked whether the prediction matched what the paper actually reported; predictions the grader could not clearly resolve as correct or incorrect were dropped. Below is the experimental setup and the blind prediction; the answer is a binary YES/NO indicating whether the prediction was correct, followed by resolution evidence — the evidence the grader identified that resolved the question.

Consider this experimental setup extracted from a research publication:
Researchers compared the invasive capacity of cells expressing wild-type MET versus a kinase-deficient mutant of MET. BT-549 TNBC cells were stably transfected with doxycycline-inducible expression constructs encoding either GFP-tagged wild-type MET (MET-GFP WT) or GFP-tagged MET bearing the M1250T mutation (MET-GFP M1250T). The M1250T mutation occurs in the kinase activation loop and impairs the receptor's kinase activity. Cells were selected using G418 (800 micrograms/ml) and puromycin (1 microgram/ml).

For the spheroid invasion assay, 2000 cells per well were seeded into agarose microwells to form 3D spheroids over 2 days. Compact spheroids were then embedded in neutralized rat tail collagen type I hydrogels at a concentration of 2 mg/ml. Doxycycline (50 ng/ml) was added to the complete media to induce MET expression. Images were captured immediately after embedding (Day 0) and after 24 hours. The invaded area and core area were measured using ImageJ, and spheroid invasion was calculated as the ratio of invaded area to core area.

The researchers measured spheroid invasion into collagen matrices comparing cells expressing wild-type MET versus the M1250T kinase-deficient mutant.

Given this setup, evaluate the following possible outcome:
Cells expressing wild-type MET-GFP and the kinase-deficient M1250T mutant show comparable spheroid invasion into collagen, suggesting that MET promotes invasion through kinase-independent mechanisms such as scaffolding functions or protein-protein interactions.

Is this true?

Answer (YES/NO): NO